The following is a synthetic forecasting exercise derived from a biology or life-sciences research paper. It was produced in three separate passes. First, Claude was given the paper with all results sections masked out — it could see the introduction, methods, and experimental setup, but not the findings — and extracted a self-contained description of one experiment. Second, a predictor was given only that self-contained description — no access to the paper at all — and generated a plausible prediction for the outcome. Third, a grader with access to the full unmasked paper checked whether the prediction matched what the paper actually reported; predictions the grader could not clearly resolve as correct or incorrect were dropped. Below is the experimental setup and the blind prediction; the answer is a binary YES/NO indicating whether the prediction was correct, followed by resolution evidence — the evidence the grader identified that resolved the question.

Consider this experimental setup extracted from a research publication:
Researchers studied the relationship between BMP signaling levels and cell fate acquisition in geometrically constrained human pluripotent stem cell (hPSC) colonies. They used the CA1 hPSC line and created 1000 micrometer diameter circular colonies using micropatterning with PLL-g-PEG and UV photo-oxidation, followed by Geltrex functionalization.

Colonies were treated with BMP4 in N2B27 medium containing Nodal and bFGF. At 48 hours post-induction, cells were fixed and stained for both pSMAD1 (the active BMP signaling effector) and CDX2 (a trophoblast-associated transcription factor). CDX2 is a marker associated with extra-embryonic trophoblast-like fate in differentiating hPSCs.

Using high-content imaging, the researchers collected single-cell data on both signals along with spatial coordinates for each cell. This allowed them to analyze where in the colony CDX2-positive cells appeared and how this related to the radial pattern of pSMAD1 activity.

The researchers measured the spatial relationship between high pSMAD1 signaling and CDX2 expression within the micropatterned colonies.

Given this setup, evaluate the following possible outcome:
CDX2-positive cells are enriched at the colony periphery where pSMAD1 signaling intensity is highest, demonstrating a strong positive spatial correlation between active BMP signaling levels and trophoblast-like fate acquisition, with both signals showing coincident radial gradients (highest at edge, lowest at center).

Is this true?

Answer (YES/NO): YES